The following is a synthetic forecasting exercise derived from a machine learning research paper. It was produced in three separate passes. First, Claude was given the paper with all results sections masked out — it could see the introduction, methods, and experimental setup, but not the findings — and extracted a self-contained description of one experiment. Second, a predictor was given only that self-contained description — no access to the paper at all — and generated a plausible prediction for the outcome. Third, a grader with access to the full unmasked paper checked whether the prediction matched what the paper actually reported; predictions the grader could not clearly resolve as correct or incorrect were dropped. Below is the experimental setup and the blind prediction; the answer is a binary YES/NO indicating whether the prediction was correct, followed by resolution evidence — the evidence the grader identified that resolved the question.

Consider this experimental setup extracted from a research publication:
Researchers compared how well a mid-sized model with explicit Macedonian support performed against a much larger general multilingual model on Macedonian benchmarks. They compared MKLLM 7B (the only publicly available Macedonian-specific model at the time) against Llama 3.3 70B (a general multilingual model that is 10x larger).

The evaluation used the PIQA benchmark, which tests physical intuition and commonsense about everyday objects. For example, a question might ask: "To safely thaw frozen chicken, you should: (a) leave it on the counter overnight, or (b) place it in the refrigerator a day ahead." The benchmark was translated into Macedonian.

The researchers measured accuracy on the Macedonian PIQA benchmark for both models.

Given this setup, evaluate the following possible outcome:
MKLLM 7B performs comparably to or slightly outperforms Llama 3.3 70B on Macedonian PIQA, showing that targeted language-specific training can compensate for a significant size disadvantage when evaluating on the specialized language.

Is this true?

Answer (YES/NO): NO